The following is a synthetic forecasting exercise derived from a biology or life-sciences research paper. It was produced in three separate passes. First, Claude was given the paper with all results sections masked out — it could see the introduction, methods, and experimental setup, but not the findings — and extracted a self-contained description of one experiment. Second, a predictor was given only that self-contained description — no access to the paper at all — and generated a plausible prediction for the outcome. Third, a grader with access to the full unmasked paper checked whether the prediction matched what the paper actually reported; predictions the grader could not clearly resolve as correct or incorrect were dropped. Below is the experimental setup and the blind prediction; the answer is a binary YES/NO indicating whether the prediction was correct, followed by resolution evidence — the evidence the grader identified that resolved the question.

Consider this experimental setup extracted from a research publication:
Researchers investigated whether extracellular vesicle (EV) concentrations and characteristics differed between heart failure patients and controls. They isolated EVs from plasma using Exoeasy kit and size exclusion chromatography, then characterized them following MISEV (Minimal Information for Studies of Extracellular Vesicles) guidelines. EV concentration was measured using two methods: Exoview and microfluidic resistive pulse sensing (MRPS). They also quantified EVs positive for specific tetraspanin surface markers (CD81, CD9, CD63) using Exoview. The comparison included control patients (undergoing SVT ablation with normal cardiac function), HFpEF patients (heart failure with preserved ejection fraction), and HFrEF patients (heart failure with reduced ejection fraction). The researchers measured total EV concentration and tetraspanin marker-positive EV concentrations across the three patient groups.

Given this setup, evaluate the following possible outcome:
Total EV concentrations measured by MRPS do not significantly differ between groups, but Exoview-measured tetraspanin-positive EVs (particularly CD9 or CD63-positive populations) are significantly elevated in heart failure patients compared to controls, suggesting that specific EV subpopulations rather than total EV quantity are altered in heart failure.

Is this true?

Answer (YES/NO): NO